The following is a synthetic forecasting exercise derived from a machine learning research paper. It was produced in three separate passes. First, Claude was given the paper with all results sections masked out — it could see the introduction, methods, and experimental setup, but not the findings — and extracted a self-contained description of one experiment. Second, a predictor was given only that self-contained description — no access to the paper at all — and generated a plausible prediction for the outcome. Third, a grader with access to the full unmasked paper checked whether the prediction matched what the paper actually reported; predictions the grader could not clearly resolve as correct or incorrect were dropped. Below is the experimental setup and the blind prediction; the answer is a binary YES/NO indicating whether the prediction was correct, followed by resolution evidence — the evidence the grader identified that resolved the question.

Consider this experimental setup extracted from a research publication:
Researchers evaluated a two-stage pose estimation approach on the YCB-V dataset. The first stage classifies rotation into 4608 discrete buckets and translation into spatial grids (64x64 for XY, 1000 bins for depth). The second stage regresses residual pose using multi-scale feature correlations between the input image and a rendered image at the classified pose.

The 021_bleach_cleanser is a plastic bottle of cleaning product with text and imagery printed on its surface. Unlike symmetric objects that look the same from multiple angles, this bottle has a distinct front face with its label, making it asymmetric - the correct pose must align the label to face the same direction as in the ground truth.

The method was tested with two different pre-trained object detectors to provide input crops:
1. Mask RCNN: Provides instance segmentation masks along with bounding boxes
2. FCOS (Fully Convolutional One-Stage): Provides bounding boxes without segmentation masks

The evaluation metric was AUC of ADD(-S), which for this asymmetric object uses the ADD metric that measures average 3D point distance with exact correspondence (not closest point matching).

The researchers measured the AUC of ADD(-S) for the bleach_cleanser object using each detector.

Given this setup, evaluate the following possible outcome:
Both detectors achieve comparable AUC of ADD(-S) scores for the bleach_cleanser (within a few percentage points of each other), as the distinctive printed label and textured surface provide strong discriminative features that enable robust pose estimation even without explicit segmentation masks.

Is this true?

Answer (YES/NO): YES